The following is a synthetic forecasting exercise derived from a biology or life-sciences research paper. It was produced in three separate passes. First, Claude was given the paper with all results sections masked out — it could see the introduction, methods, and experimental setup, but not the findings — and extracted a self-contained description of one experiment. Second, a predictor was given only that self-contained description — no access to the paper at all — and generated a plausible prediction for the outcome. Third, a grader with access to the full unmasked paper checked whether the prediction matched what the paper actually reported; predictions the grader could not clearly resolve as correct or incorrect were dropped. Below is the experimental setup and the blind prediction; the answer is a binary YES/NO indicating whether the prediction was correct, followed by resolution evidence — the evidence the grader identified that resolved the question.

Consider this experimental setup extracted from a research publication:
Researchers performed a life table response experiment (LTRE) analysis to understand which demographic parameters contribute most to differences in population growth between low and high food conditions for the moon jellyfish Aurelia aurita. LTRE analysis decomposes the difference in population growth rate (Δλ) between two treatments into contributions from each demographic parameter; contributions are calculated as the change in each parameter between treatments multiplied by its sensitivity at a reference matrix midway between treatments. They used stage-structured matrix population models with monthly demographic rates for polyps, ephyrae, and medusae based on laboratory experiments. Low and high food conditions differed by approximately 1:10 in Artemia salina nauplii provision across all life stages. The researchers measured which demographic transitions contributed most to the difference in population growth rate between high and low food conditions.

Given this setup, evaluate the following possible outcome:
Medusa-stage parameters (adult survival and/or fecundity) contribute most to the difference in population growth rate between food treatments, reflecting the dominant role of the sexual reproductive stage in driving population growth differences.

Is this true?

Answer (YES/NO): NO